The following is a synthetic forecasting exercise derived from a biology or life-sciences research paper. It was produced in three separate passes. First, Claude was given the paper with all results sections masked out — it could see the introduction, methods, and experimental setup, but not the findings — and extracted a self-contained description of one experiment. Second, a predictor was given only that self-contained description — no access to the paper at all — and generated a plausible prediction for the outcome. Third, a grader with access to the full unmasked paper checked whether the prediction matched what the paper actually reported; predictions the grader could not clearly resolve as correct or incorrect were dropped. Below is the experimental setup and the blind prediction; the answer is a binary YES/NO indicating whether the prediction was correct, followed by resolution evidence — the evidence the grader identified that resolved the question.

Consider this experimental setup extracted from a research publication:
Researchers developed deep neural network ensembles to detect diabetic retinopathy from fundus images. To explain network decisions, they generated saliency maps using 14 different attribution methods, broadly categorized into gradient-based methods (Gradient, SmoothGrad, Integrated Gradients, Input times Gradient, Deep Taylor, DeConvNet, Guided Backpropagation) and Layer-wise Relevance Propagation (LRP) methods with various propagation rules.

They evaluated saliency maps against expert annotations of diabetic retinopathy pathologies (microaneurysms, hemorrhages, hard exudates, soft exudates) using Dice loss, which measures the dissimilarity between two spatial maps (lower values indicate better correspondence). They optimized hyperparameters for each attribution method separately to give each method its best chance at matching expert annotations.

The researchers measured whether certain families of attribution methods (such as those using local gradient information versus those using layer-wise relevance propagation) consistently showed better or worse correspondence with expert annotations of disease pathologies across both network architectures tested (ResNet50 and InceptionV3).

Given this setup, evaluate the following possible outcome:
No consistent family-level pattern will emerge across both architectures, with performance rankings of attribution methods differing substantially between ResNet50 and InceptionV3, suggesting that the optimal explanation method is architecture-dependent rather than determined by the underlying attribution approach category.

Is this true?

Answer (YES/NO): NO